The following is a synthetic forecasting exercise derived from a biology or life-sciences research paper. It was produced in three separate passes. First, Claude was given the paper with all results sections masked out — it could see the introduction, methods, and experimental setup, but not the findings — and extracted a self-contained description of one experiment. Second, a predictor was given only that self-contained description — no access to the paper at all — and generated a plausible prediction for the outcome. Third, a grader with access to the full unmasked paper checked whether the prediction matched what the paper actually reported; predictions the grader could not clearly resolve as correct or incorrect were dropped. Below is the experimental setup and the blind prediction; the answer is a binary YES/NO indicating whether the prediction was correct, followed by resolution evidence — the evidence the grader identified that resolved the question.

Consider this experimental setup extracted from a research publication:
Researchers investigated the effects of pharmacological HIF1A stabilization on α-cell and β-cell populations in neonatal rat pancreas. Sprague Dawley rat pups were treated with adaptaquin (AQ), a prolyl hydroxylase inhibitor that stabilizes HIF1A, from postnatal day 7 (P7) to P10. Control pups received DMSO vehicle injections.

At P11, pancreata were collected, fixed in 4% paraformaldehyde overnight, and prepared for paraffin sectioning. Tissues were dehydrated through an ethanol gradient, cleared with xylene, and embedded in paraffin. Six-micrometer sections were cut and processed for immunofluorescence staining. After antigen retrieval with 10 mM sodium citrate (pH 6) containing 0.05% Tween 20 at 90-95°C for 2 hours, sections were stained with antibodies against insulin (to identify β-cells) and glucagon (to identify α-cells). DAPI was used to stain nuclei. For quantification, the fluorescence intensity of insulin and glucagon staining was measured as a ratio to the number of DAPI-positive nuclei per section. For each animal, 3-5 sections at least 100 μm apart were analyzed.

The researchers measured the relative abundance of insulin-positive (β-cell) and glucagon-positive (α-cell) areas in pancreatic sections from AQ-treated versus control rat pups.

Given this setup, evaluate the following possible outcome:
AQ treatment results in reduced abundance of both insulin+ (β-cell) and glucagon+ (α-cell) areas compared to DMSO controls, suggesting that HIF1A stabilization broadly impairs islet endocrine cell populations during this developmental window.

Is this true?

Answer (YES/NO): NO